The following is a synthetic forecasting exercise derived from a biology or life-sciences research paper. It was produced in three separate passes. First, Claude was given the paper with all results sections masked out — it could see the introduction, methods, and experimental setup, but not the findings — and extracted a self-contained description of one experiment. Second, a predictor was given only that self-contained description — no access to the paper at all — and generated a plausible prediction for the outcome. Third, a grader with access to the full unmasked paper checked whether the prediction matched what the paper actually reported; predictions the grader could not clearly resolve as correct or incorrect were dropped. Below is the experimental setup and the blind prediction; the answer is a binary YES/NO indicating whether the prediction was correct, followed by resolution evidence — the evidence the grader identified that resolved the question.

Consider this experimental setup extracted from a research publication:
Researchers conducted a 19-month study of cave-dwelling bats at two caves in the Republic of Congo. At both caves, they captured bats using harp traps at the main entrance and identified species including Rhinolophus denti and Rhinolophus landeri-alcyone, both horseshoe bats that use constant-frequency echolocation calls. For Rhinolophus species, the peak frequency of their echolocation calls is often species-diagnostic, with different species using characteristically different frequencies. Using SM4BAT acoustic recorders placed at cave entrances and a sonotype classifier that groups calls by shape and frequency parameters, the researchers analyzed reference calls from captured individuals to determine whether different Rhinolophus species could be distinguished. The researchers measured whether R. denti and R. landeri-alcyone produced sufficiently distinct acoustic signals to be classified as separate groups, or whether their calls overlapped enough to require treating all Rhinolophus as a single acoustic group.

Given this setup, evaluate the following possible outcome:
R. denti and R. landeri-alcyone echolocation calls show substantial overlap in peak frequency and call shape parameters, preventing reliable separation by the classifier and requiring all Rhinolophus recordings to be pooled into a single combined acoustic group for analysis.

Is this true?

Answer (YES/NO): NO